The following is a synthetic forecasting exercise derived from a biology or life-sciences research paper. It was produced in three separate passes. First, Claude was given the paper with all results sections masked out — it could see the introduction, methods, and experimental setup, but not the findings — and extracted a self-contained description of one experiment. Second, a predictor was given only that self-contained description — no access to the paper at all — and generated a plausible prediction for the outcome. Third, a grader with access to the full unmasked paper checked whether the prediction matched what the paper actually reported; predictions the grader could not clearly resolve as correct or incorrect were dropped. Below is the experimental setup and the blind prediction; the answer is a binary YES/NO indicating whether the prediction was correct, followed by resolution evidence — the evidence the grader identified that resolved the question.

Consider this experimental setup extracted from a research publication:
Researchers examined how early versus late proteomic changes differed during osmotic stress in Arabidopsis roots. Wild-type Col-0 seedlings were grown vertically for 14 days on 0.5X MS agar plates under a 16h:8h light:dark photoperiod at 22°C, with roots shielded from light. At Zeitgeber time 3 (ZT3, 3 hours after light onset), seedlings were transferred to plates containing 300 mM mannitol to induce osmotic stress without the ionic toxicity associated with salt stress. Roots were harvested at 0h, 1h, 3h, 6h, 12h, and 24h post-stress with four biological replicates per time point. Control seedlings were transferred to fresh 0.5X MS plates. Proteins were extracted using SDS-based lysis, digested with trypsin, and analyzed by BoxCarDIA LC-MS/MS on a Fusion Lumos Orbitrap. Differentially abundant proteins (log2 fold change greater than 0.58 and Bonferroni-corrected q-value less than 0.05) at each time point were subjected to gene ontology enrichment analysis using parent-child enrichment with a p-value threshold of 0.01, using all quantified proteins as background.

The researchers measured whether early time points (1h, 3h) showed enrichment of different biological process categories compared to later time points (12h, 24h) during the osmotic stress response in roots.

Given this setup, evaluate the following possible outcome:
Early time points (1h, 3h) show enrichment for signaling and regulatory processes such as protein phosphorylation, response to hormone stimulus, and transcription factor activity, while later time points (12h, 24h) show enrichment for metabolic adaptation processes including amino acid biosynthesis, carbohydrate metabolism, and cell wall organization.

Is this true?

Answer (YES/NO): NO